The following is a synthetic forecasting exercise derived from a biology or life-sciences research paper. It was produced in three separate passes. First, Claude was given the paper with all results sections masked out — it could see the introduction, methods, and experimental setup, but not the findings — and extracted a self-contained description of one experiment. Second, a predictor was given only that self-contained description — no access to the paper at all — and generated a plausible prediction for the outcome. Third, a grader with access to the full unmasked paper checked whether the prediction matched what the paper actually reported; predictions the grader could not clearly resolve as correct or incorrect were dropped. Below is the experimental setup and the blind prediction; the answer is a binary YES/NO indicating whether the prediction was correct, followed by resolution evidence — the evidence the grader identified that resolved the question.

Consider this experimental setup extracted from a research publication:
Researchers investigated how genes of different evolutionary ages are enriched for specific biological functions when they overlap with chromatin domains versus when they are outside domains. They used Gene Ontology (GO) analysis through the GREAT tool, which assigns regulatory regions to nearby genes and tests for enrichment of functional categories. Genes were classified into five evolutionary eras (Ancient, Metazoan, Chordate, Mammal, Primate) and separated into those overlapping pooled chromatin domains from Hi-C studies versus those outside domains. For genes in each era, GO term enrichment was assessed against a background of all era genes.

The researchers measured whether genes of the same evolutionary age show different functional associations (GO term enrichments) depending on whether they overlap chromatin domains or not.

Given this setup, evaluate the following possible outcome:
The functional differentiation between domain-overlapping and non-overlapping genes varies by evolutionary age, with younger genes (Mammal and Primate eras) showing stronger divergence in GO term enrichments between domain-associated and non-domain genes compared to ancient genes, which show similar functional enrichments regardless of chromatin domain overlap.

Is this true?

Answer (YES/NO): NO